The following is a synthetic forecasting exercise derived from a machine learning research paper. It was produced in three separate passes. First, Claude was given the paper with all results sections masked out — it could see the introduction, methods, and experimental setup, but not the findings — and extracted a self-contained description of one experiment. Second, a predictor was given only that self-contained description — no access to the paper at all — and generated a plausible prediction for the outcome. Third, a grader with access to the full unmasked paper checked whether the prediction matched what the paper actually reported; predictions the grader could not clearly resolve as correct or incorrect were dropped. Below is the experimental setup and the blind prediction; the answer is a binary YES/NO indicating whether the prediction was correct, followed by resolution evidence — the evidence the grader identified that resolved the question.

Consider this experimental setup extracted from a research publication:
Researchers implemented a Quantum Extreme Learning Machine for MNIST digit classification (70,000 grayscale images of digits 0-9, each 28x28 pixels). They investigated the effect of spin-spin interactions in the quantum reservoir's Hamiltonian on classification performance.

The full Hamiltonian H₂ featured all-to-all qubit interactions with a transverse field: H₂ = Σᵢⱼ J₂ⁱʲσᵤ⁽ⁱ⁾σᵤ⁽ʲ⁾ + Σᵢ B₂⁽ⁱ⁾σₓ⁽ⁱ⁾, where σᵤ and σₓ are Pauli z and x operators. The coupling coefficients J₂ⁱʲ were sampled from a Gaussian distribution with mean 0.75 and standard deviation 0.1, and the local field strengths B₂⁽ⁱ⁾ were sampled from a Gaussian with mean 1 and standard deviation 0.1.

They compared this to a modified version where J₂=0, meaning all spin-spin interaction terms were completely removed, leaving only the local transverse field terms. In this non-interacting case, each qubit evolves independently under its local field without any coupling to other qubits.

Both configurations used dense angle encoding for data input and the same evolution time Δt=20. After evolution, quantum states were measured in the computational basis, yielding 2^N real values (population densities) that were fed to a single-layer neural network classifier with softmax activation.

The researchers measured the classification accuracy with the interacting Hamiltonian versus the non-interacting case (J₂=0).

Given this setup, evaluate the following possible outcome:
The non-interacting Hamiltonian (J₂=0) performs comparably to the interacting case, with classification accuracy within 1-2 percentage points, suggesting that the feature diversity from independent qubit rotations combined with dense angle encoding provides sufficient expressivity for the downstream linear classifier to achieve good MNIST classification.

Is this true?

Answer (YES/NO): NO